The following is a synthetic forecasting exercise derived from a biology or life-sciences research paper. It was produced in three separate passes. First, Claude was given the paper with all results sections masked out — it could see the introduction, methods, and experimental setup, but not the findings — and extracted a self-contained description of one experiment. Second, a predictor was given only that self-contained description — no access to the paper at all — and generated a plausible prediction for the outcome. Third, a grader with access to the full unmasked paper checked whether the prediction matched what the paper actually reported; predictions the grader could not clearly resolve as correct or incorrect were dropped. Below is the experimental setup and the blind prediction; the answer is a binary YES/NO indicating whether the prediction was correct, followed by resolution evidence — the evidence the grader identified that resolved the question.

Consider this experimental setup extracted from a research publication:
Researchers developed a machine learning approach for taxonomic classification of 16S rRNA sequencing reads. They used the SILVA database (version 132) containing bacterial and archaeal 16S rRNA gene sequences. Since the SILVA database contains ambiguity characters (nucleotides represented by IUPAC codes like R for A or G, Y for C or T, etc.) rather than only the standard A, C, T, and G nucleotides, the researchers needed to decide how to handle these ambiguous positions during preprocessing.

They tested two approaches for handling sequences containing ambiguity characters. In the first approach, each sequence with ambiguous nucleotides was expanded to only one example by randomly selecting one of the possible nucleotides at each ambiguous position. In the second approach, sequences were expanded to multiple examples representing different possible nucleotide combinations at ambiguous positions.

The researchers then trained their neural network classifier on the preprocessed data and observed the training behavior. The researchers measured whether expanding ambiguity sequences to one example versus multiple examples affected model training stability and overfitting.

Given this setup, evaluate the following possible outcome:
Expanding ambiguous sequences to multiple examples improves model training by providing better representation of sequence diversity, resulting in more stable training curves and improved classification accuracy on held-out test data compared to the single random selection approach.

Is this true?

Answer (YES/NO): NO